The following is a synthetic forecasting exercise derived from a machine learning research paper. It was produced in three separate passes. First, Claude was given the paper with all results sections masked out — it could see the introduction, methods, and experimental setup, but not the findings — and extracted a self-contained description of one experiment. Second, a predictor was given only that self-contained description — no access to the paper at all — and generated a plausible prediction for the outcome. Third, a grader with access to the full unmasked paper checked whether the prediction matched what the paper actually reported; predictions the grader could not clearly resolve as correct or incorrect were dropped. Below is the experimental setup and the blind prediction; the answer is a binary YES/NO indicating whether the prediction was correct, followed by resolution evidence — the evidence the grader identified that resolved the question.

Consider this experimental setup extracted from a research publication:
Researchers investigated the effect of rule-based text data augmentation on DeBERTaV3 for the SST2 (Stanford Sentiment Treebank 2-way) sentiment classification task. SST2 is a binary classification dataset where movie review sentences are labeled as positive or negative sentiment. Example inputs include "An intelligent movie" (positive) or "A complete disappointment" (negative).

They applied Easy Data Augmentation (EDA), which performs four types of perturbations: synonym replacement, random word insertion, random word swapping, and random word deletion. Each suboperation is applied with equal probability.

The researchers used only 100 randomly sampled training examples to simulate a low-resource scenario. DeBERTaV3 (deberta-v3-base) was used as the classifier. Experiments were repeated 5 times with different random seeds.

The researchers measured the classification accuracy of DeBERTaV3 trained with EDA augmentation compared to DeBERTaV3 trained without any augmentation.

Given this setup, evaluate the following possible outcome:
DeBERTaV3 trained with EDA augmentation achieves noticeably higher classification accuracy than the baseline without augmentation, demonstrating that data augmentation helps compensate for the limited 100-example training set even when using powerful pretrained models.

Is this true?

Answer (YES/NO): NO